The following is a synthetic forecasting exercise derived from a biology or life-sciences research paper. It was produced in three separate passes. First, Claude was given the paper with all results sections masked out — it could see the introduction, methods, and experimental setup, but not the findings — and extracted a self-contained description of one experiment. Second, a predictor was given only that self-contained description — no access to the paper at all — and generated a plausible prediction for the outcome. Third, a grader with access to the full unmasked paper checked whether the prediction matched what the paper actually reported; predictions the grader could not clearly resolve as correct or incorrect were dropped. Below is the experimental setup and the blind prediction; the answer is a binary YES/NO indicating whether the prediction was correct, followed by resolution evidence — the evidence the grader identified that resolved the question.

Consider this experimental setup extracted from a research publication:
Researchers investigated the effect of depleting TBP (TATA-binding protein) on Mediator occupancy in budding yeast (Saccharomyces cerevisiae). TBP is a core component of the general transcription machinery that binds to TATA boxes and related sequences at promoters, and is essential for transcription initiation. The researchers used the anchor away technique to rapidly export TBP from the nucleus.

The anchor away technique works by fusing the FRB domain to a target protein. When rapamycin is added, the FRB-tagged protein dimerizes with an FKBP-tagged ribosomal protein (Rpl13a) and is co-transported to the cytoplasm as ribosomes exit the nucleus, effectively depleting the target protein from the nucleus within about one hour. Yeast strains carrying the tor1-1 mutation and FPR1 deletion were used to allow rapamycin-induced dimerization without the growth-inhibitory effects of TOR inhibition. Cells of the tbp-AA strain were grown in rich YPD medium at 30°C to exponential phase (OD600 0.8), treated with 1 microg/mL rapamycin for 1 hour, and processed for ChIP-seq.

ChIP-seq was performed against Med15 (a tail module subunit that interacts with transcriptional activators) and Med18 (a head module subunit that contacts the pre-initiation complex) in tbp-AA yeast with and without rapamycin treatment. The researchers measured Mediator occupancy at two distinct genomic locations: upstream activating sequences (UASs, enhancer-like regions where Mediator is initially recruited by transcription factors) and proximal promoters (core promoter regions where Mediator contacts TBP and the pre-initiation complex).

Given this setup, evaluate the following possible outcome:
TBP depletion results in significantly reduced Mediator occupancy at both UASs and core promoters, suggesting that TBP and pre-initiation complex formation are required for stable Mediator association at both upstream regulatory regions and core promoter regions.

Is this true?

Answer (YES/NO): NO